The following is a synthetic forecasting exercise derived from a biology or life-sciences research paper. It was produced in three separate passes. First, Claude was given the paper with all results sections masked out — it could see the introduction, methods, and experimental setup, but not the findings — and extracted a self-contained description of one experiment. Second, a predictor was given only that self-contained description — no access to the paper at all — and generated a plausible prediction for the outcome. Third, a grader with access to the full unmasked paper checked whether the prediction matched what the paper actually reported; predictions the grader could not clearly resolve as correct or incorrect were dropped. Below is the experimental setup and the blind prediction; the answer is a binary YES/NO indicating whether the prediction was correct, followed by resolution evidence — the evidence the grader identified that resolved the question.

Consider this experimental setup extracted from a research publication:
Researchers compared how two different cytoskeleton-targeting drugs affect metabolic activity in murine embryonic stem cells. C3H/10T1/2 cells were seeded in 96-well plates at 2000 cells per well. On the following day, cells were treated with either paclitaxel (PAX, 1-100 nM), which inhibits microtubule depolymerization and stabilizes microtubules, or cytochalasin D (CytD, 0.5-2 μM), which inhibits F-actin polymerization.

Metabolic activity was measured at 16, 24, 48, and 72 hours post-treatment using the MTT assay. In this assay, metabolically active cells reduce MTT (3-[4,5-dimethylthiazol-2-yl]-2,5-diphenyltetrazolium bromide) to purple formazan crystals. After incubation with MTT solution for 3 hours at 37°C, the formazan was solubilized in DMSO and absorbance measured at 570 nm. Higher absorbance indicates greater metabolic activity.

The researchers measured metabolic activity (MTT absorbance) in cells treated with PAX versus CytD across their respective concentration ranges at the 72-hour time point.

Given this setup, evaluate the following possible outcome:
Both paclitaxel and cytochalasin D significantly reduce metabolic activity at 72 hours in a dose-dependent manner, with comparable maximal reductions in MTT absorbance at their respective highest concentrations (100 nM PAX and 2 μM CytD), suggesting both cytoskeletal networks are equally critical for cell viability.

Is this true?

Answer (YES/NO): NO